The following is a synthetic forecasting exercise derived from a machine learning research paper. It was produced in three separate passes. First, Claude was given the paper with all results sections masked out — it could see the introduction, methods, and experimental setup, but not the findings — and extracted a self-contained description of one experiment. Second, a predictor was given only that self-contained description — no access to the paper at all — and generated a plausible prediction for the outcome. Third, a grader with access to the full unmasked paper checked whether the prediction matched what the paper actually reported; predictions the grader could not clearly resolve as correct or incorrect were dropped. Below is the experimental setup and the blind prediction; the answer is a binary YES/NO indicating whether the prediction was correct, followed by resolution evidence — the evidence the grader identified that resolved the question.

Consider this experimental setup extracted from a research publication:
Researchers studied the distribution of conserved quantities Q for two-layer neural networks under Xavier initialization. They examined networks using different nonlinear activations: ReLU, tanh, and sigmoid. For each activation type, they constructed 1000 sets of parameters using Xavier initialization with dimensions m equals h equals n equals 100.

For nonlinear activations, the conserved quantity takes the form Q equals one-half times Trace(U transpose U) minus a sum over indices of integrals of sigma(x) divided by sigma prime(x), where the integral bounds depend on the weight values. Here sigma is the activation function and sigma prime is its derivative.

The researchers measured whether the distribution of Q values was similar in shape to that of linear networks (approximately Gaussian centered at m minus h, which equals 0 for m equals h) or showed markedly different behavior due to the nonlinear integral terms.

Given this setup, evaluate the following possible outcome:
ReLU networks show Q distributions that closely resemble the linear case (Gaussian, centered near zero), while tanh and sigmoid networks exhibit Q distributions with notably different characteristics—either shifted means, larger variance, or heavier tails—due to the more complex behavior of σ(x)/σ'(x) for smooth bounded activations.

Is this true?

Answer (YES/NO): NO